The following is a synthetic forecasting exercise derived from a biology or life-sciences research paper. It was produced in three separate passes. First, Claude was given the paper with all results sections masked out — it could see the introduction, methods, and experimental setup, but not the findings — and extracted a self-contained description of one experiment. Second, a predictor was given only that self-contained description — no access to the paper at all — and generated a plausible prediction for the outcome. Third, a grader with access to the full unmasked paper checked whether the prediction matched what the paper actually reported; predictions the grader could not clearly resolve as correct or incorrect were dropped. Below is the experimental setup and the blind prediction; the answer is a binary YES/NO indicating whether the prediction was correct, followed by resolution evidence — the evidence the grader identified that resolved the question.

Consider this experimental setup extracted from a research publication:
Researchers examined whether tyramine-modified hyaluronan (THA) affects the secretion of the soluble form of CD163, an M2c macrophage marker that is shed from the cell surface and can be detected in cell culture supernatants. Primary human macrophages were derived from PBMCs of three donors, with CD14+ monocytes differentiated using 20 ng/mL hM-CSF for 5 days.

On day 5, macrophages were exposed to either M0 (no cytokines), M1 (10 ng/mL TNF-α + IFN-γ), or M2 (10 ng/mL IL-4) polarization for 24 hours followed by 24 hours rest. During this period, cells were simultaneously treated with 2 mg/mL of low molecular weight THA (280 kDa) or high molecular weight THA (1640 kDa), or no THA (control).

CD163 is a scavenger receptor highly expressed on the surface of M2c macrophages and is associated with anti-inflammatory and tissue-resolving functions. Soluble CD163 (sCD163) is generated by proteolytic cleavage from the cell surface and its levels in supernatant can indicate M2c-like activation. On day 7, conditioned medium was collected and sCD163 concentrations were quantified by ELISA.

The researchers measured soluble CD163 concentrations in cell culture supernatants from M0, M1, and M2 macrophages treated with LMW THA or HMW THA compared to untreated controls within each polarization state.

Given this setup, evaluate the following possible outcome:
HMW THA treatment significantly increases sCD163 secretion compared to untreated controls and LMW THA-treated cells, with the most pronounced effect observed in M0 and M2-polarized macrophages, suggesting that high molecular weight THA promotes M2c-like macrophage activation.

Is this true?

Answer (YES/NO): NO